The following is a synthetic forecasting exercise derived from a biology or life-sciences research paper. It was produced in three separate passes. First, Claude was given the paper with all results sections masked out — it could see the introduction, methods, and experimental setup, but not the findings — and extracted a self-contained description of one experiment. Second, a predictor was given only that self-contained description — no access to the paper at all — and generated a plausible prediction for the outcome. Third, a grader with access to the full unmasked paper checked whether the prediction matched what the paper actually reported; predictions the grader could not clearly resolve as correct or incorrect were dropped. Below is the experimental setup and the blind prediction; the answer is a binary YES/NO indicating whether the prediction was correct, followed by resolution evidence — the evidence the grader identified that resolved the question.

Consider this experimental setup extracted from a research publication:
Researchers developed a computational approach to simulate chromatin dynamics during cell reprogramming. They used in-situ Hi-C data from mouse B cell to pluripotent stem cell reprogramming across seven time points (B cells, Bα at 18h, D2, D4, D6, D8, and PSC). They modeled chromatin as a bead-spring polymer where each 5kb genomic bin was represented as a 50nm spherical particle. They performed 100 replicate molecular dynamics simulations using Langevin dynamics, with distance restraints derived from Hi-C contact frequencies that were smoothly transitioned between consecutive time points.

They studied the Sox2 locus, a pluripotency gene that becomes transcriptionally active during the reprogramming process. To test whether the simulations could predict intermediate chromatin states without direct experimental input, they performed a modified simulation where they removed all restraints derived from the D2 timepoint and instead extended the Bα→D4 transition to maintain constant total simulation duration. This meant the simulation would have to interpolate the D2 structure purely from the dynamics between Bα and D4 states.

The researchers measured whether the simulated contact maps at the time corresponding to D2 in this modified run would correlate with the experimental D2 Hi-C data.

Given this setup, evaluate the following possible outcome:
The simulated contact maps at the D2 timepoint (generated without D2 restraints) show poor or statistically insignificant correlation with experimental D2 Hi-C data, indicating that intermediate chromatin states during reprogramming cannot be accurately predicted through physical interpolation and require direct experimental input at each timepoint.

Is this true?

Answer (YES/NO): NO